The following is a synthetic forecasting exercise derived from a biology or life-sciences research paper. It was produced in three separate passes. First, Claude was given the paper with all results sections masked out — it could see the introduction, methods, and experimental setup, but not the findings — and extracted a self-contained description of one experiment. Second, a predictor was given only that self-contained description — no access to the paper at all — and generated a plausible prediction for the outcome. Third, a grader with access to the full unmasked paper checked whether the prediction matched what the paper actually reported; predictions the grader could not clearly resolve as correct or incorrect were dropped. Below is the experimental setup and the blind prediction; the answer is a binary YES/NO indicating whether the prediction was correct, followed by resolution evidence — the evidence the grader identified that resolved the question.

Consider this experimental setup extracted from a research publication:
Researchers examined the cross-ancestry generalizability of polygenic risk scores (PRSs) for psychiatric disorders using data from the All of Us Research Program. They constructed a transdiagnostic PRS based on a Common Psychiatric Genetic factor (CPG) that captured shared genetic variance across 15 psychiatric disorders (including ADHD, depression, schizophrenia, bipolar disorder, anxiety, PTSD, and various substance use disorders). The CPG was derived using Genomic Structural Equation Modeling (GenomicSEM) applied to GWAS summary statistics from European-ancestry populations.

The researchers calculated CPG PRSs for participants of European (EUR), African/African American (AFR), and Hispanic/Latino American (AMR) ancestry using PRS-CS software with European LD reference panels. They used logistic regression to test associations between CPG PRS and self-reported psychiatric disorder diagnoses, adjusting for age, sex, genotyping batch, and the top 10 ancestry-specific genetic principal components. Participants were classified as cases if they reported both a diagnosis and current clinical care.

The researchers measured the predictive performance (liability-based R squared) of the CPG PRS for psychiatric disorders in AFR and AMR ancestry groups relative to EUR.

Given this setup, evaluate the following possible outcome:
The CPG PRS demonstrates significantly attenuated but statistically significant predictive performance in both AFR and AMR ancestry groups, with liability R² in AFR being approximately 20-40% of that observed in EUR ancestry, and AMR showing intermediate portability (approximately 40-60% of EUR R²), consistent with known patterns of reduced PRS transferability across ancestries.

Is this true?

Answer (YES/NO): NO